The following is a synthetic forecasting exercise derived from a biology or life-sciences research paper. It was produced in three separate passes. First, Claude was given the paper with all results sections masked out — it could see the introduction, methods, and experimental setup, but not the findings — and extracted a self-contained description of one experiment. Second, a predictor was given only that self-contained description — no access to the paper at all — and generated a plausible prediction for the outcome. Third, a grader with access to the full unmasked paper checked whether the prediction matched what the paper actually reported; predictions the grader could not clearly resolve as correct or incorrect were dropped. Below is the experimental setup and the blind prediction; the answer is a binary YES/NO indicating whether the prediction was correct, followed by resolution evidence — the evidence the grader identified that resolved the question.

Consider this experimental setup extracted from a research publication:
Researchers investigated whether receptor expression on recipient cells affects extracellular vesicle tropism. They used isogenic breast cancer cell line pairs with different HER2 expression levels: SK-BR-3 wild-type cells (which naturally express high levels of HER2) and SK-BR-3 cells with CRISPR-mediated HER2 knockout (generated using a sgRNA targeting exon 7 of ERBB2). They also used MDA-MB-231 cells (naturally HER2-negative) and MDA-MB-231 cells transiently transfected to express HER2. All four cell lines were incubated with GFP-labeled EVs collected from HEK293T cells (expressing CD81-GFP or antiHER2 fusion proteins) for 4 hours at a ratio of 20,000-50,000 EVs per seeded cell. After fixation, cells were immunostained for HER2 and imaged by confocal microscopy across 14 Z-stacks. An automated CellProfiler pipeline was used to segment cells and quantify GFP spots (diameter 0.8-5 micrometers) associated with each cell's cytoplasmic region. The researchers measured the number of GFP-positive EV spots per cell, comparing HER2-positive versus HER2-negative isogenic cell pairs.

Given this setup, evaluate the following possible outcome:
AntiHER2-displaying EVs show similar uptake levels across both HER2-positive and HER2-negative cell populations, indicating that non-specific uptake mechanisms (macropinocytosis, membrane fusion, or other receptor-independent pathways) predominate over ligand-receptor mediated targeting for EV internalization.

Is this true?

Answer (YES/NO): NO